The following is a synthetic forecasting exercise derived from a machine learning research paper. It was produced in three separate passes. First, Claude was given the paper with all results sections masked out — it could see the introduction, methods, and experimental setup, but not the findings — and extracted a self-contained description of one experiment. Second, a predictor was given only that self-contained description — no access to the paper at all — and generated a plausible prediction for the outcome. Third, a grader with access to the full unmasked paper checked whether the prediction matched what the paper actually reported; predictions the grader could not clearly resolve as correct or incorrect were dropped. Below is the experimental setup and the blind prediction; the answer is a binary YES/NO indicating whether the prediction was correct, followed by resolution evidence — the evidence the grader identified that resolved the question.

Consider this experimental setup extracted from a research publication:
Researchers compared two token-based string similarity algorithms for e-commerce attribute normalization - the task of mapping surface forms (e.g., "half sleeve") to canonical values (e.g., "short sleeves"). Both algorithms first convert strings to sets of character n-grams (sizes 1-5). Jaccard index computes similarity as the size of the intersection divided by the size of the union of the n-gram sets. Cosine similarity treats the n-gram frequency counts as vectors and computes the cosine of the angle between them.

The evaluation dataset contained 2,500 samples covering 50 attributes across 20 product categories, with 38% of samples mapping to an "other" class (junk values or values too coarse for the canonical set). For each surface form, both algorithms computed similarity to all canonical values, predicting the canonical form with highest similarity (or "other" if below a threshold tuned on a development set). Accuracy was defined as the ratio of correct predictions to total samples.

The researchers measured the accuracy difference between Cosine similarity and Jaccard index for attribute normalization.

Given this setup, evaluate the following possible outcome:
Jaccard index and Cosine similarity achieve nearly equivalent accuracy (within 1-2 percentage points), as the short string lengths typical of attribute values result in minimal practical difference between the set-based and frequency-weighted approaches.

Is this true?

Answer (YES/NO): NO